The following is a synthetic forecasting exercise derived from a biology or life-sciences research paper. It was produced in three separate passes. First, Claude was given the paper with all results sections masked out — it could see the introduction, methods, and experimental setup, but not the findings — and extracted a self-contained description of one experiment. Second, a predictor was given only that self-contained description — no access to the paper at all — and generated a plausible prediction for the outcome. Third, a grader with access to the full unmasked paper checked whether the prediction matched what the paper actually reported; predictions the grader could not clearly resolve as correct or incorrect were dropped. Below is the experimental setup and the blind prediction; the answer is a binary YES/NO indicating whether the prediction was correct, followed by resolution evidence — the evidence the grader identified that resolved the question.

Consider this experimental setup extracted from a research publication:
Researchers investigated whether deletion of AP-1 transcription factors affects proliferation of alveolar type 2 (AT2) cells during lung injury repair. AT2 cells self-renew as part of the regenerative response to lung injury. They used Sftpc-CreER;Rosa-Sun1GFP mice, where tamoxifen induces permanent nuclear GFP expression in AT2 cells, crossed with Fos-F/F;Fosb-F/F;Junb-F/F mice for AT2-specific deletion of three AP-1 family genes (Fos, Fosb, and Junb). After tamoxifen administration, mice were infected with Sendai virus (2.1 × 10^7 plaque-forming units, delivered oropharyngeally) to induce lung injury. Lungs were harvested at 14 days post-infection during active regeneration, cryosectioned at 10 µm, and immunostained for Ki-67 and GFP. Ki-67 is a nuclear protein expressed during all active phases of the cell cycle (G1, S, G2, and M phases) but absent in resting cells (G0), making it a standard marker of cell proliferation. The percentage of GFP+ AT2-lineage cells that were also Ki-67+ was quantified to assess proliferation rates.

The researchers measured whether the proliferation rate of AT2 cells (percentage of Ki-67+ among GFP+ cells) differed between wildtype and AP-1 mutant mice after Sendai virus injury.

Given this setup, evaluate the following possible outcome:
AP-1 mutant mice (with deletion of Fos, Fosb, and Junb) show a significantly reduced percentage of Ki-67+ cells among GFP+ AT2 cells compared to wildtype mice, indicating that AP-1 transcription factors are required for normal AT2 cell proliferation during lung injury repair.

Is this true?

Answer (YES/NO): NO